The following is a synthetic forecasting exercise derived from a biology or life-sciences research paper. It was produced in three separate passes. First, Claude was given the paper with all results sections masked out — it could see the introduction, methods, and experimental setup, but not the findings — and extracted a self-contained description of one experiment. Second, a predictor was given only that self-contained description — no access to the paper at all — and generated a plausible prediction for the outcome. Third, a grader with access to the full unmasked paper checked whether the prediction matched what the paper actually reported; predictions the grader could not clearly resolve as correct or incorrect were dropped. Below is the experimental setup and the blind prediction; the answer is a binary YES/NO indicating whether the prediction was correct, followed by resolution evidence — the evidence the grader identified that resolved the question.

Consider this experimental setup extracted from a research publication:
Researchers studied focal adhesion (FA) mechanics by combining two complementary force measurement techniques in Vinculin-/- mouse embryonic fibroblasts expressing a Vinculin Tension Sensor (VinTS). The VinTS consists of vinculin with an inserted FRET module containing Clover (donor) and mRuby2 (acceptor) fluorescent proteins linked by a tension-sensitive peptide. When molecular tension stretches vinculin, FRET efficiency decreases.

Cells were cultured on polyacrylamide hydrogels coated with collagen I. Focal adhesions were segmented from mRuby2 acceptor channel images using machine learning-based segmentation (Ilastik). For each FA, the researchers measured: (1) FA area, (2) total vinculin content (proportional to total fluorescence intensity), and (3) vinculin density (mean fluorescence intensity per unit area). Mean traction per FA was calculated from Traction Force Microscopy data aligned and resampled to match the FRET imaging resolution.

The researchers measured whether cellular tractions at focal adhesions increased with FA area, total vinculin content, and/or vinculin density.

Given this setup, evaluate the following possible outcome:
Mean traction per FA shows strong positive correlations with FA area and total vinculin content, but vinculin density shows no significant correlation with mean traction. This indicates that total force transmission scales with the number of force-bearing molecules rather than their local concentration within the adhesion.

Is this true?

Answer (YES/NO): NO